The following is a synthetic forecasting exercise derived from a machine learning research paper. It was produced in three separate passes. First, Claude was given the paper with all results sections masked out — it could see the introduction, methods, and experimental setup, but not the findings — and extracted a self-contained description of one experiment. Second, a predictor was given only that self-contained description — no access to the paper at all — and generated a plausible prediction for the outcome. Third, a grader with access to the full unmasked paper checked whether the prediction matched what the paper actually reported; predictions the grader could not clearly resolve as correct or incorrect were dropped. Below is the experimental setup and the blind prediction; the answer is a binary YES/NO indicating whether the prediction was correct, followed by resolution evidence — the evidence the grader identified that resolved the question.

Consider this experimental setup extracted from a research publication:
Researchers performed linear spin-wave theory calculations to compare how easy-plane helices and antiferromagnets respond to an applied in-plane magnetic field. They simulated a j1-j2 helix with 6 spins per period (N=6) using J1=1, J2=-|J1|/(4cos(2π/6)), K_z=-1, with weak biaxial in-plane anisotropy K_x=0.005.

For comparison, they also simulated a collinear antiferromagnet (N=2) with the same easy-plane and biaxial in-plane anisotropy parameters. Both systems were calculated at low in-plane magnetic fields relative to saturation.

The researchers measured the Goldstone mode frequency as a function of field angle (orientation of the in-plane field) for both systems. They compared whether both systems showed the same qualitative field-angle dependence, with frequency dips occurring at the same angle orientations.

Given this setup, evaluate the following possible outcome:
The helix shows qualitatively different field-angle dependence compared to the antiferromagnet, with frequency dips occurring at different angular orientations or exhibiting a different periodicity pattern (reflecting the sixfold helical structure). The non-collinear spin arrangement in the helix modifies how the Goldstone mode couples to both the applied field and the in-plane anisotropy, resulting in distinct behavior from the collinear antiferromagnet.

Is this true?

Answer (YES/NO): NO